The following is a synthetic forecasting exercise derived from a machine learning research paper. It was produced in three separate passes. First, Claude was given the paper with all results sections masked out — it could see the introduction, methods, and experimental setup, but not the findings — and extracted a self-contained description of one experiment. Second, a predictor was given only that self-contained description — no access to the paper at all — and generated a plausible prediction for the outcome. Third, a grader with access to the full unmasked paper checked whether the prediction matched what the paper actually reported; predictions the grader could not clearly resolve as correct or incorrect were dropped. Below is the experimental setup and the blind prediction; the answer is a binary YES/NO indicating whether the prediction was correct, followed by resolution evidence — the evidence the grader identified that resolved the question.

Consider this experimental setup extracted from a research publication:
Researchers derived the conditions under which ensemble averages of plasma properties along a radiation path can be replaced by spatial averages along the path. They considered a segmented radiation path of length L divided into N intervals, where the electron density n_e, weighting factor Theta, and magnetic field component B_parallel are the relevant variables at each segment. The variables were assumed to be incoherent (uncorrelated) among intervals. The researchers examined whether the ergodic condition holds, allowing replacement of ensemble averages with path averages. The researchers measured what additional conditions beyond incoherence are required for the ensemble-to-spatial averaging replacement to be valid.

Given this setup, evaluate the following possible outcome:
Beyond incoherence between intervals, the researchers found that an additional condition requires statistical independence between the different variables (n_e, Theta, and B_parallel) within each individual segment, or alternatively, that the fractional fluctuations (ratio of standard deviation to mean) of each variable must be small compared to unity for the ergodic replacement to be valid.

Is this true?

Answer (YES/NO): NO